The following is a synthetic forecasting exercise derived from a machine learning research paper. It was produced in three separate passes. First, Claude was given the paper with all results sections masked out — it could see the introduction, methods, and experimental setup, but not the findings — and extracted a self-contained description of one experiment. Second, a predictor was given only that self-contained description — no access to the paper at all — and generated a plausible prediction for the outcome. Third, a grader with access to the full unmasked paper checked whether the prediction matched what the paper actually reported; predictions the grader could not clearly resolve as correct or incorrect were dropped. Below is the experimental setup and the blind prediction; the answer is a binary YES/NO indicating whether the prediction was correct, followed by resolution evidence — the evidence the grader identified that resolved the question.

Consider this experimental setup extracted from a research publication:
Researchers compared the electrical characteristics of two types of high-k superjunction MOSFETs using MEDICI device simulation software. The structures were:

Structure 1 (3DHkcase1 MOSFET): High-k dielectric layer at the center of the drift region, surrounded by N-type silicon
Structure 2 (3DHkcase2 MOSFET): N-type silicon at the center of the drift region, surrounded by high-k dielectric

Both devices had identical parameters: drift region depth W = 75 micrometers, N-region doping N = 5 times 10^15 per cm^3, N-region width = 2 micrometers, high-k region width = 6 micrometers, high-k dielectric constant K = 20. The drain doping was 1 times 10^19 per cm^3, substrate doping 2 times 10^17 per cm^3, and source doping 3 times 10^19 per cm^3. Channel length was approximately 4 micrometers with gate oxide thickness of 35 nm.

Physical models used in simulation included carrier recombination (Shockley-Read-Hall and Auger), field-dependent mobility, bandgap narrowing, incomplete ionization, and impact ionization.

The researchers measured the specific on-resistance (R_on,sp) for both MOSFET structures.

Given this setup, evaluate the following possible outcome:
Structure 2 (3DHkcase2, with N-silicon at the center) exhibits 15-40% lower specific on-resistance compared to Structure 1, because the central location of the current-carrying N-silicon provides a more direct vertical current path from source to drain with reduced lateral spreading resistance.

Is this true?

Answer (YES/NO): NO